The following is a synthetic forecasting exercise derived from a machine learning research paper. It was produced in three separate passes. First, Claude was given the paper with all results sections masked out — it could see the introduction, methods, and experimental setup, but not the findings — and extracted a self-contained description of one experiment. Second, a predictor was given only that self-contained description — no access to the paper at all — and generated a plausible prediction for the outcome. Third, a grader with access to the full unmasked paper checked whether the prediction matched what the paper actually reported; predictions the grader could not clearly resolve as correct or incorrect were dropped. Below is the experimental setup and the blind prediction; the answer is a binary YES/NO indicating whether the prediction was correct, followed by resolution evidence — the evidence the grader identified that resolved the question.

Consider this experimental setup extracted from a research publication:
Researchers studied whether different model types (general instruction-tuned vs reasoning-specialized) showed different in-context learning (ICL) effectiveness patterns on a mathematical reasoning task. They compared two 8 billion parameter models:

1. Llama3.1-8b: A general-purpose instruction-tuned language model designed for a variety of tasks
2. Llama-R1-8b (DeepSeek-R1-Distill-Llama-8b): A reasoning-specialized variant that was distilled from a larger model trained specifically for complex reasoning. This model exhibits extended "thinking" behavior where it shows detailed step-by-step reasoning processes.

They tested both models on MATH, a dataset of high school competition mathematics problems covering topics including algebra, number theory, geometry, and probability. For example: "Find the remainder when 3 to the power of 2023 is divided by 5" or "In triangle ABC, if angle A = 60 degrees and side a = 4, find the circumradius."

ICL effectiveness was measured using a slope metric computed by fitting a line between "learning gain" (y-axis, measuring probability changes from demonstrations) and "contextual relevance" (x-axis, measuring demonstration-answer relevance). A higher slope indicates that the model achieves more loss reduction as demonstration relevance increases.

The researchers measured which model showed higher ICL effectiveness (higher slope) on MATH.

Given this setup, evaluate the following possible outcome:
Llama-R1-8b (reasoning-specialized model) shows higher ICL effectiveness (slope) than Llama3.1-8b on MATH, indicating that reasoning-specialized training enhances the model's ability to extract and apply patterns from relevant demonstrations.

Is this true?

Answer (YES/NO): NO